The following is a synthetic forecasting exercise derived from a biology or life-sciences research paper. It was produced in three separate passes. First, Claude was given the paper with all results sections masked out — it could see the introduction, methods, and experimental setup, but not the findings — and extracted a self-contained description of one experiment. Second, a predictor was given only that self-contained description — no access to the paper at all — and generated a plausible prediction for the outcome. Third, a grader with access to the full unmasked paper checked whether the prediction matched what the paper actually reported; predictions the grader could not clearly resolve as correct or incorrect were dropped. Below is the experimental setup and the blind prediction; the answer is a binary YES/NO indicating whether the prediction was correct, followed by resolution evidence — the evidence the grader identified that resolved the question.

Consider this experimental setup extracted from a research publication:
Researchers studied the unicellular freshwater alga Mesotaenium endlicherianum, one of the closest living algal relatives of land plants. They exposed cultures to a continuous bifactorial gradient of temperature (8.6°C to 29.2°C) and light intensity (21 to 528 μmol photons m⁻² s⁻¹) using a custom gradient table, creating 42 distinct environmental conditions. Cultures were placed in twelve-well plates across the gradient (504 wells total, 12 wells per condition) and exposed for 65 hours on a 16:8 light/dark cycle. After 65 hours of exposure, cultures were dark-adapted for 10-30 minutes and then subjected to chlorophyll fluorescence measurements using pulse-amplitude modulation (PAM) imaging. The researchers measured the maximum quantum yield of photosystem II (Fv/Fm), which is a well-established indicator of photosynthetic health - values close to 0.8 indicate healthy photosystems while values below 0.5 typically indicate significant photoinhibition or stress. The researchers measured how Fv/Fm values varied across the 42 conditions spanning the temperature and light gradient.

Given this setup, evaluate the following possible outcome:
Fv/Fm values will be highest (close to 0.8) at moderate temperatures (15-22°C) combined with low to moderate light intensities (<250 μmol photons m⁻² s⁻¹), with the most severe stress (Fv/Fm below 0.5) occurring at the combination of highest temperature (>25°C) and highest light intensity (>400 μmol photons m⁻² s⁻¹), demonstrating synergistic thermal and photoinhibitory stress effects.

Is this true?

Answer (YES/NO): NO